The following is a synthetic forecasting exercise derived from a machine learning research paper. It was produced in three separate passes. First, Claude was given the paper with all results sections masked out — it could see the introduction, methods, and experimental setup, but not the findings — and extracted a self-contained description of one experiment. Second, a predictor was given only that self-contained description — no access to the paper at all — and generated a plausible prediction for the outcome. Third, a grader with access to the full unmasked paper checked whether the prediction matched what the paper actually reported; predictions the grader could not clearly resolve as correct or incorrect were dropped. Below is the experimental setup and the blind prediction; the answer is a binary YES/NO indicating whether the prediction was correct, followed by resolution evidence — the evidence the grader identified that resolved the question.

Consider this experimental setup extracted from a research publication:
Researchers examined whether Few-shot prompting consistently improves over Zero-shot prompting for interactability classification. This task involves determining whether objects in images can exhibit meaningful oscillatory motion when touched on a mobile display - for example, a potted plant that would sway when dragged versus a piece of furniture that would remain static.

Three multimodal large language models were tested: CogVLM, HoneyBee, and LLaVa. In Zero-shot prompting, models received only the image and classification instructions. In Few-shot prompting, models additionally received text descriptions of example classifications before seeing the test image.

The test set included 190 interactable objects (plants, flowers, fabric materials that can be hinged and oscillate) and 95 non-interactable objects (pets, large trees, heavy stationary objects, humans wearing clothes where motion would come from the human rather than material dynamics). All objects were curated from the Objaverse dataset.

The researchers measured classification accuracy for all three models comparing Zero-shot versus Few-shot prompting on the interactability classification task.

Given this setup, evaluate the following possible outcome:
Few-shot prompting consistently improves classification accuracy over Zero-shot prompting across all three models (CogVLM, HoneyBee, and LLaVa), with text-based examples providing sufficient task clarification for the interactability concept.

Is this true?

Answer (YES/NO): NO